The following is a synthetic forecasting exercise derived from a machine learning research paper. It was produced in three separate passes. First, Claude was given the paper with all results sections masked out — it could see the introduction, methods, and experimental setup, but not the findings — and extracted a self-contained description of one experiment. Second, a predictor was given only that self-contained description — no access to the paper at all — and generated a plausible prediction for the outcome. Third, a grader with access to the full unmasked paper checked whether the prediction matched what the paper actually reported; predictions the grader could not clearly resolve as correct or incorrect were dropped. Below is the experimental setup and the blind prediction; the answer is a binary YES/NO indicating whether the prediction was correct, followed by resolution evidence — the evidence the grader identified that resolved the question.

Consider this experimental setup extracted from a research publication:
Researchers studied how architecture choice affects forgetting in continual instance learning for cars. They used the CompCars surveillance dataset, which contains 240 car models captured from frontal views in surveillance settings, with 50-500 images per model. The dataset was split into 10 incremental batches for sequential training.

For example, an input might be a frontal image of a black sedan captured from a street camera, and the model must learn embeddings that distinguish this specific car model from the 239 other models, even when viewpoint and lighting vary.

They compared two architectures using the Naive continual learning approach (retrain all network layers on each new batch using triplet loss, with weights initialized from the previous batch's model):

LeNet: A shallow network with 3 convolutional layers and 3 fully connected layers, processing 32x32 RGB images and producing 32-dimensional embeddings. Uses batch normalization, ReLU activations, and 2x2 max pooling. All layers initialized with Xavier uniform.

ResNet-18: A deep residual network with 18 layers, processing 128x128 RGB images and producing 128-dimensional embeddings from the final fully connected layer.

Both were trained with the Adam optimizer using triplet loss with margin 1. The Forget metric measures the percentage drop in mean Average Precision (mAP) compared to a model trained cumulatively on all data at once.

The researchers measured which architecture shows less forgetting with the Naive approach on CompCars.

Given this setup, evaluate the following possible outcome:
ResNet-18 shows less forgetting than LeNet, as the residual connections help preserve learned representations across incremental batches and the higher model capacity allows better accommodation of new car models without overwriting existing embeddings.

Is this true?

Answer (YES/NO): YES